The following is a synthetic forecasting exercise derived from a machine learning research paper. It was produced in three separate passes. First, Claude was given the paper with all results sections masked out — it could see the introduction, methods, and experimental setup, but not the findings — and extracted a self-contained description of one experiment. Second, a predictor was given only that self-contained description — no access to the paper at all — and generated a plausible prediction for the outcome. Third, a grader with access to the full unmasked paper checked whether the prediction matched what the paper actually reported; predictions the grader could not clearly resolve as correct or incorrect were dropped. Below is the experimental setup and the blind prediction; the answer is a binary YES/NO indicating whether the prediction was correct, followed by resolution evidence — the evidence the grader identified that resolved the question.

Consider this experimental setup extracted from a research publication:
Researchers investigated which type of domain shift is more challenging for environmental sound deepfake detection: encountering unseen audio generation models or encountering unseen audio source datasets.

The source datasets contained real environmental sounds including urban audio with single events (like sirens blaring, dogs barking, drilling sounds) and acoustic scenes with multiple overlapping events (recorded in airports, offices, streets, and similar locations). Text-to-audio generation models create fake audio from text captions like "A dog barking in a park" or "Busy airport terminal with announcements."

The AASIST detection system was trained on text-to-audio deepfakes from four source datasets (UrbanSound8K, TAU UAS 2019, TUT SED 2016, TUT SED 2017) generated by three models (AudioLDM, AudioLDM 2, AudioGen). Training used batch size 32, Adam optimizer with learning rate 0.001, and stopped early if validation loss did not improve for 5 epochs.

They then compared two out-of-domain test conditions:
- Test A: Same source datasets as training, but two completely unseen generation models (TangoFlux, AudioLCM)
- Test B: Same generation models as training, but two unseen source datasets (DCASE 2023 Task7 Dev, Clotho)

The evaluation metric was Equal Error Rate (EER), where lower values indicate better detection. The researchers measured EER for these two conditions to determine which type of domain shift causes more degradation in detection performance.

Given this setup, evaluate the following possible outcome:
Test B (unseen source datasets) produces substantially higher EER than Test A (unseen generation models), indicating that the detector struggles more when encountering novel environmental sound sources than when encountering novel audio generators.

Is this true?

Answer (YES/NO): YES